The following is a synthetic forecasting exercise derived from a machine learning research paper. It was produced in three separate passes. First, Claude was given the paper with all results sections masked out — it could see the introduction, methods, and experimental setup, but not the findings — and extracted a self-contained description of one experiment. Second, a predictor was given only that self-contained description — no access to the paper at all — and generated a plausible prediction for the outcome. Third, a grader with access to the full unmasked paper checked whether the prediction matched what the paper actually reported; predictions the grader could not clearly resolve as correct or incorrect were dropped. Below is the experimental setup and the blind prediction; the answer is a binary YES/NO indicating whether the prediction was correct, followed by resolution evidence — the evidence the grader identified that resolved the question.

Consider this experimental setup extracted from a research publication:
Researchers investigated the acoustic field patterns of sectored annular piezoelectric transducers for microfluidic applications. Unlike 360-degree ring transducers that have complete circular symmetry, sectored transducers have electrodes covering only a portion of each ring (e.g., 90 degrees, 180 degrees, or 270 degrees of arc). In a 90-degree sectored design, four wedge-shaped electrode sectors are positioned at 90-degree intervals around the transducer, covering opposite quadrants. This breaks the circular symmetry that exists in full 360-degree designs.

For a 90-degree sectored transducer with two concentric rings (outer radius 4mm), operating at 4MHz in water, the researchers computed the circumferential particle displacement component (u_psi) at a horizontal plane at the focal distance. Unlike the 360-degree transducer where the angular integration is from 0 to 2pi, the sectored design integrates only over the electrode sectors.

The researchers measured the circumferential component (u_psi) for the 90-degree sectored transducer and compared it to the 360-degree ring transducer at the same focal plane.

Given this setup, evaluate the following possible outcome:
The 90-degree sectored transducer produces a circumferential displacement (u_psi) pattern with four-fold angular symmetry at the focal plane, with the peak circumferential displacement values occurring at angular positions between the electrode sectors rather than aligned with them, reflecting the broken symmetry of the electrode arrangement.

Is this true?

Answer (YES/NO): NO